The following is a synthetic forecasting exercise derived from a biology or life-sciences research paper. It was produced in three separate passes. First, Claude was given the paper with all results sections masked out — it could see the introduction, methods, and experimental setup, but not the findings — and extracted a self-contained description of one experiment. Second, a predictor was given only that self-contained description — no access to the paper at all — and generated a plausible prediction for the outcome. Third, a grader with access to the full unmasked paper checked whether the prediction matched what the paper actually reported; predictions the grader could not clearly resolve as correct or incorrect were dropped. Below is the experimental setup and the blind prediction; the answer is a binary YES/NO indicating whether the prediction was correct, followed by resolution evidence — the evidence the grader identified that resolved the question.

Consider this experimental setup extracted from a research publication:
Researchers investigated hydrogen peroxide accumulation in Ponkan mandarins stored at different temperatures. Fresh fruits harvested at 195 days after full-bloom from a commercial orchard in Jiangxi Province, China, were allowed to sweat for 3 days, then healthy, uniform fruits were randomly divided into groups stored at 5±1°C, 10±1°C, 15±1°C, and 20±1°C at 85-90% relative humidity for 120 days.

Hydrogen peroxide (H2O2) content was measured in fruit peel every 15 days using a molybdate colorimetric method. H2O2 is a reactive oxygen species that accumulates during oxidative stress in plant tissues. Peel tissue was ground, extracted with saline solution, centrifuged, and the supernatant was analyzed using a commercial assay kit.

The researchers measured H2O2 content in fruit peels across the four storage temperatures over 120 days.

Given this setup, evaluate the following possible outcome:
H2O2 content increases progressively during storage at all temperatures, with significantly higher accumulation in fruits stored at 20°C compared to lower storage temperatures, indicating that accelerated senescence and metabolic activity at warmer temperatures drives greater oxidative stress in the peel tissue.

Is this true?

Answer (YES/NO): NO